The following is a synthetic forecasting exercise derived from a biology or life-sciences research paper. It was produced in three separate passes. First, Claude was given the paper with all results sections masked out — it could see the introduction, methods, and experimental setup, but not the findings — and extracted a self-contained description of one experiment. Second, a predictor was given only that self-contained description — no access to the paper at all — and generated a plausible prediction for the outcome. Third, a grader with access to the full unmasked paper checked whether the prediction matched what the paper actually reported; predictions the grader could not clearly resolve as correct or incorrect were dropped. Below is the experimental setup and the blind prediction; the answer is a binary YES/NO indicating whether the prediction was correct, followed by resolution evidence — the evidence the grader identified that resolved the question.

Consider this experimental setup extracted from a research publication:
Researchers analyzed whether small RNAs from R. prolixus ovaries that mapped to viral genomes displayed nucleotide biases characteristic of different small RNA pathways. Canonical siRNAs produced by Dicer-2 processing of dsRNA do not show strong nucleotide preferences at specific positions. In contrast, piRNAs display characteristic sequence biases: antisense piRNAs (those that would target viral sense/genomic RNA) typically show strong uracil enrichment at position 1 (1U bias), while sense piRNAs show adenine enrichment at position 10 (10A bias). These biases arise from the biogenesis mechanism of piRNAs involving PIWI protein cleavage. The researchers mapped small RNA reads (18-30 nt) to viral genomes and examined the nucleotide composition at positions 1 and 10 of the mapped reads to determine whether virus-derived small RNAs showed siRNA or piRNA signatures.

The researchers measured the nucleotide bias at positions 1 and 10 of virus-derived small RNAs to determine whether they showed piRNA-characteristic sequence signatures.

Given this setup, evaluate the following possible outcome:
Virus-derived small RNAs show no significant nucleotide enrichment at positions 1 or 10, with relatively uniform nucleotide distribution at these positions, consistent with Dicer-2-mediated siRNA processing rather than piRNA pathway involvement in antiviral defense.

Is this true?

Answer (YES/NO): YES